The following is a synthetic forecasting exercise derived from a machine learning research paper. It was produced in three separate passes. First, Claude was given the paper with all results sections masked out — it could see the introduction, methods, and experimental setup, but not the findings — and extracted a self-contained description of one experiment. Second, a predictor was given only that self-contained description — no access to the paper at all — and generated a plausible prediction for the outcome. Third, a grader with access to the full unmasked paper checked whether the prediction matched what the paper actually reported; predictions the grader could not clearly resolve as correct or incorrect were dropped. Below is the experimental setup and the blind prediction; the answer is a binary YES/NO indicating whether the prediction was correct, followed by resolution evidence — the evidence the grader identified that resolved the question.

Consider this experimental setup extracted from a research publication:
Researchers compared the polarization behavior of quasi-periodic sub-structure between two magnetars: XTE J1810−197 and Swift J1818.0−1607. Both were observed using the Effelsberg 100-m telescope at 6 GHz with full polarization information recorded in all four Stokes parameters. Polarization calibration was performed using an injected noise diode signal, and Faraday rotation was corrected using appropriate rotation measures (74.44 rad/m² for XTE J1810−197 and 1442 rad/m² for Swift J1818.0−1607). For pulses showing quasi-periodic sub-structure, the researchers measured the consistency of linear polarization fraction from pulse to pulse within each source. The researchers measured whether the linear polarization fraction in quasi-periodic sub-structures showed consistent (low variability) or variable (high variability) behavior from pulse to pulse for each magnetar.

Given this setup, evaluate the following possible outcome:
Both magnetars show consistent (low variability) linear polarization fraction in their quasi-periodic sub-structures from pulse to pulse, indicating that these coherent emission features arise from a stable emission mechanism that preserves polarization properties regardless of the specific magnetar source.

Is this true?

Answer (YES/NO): NO